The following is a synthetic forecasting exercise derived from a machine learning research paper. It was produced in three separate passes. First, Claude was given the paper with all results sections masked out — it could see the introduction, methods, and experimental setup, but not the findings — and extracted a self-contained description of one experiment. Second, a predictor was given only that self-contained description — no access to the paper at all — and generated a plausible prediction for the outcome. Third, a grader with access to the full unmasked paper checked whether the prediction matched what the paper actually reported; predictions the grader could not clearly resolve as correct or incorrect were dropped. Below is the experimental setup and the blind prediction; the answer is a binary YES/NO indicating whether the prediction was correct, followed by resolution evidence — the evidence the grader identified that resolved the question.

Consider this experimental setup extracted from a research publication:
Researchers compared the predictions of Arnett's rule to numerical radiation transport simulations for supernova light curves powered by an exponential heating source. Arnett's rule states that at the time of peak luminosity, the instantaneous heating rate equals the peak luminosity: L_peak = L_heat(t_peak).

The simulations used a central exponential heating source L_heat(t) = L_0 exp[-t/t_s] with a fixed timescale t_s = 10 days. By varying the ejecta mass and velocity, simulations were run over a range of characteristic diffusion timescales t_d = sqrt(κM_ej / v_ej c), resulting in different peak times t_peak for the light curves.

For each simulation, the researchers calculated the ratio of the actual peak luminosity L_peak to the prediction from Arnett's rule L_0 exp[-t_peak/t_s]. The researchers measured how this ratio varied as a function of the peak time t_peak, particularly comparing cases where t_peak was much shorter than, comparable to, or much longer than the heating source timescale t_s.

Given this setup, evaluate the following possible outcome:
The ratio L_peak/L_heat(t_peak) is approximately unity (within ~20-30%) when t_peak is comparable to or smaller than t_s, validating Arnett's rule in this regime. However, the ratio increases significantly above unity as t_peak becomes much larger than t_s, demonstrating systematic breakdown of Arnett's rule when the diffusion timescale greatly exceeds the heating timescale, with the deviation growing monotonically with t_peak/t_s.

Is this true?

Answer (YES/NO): YES